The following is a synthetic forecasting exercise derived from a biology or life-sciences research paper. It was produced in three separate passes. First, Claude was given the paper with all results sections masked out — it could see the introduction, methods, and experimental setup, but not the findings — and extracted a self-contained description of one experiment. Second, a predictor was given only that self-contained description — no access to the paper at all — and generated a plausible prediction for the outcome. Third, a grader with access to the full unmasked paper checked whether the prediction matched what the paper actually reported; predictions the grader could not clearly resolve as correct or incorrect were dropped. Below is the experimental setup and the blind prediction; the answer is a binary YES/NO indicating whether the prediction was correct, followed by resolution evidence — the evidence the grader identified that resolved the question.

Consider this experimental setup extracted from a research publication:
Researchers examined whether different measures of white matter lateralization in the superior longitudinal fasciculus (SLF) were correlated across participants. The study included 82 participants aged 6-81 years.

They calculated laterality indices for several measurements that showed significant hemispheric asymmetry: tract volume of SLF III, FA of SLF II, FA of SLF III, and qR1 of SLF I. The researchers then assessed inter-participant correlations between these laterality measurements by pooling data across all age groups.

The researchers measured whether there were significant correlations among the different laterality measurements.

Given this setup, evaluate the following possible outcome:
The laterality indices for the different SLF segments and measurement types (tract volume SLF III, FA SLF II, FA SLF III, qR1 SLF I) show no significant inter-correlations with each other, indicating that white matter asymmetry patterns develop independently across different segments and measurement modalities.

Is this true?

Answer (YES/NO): YES